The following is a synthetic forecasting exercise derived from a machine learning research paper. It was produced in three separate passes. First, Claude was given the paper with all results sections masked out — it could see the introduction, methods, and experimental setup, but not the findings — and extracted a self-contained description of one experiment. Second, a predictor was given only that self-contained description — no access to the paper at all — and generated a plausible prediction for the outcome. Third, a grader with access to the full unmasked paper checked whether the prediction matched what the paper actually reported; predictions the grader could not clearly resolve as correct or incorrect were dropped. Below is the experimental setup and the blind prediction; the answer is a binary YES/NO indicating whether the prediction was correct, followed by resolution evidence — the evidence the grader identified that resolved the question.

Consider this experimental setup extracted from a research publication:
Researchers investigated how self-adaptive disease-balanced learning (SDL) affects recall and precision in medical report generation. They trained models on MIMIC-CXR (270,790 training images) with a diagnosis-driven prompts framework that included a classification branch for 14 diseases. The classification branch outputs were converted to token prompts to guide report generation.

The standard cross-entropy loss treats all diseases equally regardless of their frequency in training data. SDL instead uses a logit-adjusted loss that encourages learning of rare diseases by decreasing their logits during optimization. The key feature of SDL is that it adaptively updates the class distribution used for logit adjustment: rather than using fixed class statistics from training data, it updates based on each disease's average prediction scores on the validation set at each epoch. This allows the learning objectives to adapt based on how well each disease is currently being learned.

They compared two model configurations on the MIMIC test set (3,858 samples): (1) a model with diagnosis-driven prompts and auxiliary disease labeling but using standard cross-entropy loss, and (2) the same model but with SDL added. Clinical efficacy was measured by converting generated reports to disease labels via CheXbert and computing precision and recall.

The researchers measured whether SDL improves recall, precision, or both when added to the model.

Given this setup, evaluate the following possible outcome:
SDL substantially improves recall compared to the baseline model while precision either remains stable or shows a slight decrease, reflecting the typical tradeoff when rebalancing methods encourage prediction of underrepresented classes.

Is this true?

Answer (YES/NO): YES